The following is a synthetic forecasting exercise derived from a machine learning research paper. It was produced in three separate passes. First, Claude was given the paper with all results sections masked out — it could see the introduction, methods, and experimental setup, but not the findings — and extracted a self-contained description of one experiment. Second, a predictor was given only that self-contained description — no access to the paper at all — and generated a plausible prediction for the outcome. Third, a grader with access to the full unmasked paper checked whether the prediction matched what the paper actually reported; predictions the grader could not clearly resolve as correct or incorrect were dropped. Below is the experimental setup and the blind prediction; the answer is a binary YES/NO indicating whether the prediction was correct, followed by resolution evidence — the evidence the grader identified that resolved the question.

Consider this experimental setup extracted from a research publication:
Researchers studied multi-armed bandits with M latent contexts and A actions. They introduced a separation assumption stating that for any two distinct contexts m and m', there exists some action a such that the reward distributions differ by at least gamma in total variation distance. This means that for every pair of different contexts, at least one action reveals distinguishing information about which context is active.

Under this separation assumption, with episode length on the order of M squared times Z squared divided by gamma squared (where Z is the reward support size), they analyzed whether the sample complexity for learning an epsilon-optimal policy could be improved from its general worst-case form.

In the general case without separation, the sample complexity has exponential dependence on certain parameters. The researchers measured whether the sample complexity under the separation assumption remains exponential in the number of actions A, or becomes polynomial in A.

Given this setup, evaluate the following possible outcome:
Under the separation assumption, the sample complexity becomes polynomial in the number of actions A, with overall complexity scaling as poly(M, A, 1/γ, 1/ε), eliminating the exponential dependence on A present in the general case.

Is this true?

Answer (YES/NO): YES